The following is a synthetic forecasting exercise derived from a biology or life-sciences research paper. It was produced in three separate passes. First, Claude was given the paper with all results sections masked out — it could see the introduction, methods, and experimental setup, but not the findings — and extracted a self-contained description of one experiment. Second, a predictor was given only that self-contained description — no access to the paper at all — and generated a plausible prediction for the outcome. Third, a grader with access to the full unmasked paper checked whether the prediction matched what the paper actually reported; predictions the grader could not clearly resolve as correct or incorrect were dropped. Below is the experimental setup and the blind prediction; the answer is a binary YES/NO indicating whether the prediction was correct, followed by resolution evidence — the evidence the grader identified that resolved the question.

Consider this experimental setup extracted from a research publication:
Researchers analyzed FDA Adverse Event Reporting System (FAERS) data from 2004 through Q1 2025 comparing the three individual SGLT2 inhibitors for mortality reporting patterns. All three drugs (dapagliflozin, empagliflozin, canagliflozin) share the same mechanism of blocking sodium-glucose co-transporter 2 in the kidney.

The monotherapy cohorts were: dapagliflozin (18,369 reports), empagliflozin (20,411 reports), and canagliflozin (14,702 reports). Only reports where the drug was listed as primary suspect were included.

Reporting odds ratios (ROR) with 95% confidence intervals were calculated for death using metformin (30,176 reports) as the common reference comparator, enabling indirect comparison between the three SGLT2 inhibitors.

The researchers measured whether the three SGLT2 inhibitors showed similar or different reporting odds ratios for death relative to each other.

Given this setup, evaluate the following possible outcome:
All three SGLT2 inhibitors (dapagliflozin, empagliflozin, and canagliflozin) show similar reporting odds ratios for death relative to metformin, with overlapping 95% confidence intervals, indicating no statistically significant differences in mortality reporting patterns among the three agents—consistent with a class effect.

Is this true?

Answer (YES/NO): NO